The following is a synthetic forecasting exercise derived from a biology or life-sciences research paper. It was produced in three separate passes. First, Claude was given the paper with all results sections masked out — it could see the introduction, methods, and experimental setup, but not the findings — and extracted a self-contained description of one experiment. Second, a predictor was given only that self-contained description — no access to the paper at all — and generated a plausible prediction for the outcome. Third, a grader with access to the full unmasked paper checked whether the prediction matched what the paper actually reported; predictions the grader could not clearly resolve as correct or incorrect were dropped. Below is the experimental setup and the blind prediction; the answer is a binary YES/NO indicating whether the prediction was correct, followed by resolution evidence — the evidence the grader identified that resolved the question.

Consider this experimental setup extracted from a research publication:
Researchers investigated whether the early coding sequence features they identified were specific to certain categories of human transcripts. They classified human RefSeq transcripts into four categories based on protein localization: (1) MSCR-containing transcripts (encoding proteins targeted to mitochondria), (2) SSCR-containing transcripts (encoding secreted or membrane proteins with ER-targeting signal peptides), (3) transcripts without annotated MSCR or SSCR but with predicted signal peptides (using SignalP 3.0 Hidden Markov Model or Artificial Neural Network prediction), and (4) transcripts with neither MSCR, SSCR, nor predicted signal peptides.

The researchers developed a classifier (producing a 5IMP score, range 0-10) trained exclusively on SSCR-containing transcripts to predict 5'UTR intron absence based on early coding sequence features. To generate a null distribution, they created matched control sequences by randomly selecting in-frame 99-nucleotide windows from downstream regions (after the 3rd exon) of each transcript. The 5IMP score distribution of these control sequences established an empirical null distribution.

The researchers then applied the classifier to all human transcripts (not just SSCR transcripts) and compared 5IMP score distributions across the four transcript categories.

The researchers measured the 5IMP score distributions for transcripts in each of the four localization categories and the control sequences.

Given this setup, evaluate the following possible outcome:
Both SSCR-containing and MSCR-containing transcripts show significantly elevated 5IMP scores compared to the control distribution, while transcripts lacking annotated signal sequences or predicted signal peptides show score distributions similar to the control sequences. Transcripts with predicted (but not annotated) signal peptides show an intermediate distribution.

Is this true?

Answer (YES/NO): NO